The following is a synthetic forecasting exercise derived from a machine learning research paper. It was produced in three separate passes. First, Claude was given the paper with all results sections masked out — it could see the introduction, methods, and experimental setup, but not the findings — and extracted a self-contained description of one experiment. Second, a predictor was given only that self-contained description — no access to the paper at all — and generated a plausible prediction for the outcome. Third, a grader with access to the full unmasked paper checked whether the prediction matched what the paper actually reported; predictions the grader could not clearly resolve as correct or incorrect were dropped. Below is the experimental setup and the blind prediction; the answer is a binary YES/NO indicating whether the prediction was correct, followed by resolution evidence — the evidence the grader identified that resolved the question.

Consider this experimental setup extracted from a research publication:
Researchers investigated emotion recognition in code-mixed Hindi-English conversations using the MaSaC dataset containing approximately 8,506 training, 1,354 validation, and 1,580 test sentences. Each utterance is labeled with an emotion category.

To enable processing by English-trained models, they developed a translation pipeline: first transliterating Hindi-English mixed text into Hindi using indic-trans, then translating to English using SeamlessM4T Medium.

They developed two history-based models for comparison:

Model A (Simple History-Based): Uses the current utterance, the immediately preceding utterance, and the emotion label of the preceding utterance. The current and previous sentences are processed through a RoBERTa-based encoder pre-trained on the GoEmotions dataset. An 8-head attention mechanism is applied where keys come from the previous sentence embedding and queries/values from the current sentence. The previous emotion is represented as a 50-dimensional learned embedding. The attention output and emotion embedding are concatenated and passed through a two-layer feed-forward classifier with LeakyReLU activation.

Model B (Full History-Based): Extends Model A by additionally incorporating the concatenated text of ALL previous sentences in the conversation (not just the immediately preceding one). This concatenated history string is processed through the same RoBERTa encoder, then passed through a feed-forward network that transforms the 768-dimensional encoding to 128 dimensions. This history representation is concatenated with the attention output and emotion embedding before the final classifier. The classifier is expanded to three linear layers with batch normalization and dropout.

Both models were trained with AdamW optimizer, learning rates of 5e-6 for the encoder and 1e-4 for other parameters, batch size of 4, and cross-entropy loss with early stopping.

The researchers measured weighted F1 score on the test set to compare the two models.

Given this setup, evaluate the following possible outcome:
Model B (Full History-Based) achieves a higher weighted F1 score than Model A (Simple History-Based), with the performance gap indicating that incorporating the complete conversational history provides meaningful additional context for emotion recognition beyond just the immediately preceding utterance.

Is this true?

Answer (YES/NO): NO